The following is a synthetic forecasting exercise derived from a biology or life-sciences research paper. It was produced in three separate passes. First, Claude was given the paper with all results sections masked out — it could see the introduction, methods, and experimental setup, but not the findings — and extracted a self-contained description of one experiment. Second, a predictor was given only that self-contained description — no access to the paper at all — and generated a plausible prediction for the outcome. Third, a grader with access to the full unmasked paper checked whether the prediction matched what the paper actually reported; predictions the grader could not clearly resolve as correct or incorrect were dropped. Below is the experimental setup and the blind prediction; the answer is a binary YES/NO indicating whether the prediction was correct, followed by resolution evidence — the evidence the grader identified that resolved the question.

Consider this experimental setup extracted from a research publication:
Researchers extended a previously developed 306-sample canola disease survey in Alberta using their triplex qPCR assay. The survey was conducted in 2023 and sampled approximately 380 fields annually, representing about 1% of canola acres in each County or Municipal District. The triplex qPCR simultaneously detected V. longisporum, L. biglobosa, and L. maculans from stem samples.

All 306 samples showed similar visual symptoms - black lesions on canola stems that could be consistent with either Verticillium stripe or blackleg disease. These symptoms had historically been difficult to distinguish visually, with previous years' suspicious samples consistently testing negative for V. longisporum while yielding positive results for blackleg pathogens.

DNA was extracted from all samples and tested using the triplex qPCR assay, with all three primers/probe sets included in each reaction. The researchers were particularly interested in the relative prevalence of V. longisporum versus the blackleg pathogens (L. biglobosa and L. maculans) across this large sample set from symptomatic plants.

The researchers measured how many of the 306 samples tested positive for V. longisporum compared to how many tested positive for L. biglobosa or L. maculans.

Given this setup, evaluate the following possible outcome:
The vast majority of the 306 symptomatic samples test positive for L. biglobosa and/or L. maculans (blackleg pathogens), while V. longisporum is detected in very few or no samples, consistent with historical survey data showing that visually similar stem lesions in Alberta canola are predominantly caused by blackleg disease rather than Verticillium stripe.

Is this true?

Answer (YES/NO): YES